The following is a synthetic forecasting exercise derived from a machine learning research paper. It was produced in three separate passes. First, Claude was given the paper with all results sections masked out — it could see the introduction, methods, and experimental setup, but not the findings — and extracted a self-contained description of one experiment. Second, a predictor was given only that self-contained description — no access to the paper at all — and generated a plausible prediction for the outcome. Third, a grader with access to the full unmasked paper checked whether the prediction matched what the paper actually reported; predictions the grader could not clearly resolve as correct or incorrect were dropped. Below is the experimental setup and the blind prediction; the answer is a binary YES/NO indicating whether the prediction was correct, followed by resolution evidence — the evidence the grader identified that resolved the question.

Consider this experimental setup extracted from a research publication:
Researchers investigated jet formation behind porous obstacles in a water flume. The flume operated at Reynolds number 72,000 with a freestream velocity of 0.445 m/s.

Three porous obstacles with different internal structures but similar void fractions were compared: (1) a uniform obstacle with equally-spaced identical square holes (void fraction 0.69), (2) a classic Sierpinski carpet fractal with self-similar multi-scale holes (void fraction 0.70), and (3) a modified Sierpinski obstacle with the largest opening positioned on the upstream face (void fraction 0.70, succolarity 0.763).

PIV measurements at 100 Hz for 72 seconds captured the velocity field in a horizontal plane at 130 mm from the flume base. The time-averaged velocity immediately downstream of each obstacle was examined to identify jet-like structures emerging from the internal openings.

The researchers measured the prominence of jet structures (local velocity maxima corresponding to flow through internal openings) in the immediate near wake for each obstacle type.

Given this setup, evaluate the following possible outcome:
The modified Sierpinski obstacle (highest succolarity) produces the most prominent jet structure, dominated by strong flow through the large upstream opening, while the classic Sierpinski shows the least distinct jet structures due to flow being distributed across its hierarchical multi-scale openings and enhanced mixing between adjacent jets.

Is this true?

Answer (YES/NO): NO